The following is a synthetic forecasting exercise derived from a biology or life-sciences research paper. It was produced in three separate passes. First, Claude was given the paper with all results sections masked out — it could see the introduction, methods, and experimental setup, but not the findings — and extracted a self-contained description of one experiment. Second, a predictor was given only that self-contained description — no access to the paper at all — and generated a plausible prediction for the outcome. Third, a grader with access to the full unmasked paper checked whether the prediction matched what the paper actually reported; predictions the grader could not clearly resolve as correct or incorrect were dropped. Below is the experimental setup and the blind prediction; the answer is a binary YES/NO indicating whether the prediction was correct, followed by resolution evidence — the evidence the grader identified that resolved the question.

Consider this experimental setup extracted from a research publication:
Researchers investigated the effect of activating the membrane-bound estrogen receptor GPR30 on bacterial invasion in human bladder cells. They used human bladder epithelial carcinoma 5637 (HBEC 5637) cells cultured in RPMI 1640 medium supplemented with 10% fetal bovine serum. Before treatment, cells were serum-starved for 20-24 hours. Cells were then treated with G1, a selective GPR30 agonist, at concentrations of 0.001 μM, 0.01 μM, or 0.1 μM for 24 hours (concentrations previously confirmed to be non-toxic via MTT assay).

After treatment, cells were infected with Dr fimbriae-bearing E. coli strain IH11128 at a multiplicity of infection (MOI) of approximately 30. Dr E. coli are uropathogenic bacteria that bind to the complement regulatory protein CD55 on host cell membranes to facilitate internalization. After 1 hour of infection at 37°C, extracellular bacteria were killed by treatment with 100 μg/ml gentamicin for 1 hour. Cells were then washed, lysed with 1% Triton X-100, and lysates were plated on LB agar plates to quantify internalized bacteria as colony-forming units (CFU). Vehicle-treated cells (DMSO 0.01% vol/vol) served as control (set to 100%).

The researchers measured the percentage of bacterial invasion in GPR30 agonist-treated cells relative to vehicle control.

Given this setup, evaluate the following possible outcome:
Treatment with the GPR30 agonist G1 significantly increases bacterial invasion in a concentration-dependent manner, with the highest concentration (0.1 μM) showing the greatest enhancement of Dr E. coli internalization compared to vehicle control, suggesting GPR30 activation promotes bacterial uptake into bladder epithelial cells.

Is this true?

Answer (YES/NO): NO